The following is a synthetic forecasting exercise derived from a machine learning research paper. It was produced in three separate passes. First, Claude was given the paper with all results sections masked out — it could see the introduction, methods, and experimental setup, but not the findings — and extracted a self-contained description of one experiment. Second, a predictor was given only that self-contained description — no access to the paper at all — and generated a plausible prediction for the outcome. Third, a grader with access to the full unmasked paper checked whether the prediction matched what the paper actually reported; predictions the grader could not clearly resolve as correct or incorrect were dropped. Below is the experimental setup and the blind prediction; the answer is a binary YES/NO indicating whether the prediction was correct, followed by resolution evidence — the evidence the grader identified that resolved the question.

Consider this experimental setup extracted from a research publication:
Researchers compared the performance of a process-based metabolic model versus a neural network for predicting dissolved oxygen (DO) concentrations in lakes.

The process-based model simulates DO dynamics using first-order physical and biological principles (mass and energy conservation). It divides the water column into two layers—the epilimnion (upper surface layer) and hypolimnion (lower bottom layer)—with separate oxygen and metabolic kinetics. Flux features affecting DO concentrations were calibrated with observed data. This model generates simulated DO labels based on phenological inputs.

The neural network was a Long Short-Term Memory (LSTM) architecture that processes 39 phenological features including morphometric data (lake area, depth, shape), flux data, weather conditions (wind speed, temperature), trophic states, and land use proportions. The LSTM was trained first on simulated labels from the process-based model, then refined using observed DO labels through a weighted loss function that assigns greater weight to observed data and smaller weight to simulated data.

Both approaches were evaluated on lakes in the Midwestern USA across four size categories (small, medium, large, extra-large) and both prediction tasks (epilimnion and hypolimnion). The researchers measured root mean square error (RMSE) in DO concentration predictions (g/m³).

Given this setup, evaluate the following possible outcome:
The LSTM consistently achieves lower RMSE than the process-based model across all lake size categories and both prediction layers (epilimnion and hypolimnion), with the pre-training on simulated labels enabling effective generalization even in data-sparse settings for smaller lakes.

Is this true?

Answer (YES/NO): YES